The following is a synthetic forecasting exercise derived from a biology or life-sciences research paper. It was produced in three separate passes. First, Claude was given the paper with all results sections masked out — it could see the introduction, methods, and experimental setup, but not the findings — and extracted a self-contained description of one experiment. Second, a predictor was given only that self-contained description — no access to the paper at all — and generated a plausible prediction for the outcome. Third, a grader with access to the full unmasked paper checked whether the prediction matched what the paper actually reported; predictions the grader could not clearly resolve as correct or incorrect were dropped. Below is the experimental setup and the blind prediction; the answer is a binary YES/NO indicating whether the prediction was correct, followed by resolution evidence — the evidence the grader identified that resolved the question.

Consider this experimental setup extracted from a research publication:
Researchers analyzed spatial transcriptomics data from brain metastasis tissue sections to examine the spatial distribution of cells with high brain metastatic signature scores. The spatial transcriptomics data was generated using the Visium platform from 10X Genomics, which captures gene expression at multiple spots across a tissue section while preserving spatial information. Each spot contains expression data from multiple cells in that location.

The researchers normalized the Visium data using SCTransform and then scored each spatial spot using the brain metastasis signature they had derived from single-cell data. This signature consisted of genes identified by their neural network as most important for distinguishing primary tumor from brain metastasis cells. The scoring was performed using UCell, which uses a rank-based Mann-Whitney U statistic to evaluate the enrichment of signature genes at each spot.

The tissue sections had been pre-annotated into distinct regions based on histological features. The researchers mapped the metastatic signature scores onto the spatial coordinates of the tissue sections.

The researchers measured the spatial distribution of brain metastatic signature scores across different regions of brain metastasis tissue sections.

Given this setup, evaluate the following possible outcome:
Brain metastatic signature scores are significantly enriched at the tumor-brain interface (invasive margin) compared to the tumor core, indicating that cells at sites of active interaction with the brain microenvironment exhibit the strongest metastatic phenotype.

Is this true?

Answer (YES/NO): NO